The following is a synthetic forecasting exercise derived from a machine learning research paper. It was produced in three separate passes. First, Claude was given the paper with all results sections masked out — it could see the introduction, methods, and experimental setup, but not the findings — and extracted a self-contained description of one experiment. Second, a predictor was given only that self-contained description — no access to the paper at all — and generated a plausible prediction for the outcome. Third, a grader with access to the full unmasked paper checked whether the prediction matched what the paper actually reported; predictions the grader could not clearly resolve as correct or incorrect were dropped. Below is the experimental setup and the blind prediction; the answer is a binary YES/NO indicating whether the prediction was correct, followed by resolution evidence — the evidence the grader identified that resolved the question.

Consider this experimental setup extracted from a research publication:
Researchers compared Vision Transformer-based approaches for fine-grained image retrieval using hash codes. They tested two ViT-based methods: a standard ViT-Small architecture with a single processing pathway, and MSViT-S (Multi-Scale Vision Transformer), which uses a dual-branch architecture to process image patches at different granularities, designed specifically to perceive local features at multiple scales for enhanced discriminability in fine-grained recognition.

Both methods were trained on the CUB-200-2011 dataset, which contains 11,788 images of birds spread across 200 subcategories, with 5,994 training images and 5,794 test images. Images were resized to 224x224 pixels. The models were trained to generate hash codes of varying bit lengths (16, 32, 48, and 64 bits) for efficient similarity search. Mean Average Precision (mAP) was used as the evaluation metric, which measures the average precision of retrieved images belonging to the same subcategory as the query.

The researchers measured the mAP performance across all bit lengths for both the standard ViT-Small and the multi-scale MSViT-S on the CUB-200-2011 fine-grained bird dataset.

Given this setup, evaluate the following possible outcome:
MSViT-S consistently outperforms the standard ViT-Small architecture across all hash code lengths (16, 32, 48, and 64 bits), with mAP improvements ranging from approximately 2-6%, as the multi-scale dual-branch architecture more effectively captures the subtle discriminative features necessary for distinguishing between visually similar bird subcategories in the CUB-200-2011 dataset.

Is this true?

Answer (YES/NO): NO